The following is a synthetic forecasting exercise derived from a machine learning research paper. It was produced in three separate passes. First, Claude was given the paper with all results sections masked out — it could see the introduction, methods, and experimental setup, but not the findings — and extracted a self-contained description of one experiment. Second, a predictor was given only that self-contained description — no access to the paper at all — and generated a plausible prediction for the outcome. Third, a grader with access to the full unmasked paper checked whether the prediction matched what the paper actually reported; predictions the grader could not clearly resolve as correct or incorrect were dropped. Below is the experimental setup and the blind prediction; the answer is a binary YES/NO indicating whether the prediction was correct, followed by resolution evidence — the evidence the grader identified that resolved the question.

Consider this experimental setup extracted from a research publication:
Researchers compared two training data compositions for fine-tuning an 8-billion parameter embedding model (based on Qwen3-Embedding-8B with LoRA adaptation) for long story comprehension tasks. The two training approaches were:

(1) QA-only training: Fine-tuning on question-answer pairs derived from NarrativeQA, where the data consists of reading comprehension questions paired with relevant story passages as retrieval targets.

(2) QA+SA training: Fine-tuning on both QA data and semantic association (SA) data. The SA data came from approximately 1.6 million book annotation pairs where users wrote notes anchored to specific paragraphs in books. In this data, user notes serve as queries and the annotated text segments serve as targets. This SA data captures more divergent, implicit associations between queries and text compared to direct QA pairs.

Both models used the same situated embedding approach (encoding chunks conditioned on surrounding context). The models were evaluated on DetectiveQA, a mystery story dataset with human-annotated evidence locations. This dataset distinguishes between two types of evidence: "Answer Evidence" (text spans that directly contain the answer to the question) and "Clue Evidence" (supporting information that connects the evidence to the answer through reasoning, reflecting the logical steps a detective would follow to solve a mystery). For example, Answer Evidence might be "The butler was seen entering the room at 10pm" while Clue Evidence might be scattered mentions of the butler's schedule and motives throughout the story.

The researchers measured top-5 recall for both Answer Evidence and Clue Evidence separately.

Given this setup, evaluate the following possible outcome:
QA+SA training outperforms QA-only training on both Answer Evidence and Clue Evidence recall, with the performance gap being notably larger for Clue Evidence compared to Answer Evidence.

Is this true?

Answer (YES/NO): NO